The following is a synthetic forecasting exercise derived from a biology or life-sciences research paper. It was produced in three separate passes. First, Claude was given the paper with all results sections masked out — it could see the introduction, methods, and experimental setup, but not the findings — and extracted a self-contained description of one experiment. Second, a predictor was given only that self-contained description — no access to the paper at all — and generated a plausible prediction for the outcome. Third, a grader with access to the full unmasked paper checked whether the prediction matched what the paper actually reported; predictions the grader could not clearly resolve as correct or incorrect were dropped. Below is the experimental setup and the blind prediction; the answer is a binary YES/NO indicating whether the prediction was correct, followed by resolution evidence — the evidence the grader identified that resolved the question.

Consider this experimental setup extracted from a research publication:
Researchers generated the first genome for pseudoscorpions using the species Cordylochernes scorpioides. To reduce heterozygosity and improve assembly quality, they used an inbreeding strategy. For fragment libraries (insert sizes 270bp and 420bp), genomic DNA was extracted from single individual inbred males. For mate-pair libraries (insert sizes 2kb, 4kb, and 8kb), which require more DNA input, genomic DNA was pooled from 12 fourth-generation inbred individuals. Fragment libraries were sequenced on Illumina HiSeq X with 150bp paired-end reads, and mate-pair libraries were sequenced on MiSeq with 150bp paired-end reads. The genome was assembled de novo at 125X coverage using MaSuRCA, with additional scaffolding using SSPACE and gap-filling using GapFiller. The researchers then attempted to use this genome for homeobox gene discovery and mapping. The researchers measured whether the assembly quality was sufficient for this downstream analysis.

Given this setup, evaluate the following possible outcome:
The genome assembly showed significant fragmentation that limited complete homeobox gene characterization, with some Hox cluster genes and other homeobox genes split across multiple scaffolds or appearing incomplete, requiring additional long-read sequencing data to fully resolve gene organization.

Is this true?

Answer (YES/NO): YES